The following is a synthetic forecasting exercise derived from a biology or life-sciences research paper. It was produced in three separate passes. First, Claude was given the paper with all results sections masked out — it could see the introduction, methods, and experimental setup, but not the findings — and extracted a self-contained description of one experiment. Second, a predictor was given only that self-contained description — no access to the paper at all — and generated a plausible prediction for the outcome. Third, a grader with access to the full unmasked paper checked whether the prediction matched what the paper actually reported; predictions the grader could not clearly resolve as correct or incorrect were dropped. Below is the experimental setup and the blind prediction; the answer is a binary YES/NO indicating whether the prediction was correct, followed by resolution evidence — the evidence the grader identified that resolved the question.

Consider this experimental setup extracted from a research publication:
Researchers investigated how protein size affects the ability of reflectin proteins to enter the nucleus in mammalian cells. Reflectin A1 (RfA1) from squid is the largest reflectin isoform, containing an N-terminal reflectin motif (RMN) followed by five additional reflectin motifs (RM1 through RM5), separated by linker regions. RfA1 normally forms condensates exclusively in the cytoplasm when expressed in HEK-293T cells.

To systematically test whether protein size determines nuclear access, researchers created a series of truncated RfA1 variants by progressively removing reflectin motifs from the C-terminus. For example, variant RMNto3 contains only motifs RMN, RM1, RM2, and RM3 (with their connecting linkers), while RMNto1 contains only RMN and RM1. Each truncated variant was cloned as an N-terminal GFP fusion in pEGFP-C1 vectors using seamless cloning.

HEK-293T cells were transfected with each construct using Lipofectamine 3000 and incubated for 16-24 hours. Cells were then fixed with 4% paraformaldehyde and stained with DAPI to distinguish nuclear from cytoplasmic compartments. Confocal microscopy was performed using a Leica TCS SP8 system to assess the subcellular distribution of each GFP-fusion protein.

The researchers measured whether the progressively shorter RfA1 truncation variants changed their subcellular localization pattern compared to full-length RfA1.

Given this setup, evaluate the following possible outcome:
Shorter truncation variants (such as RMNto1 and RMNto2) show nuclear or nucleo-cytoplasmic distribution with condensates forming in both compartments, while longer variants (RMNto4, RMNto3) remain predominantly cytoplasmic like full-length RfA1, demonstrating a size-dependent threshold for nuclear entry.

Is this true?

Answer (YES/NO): NO